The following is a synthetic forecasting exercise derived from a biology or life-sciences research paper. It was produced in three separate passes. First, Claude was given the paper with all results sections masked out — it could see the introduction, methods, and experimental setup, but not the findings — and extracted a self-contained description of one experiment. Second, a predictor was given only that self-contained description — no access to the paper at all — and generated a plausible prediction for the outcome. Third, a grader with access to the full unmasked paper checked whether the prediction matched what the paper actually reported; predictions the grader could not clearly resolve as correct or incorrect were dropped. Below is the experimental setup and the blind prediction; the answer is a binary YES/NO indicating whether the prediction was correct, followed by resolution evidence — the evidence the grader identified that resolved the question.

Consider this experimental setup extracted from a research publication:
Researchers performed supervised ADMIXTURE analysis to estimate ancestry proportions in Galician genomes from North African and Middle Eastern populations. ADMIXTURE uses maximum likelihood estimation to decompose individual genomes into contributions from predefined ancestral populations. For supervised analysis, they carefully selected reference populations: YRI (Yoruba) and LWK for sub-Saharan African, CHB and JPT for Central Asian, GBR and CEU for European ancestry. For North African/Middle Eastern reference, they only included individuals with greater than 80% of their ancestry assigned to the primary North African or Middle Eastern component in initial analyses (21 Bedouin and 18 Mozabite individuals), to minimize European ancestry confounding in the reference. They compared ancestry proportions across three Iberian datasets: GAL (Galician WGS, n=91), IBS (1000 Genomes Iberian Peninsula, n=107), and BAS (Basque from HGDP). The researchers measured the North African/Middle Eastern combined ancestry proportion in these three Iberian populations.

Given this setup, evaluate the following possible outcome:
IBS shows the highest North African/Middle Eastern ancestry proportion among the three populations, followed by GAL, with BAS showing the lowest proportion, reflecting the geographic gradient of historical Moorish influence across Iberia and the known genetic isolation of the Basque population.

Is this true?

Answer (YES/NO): NO